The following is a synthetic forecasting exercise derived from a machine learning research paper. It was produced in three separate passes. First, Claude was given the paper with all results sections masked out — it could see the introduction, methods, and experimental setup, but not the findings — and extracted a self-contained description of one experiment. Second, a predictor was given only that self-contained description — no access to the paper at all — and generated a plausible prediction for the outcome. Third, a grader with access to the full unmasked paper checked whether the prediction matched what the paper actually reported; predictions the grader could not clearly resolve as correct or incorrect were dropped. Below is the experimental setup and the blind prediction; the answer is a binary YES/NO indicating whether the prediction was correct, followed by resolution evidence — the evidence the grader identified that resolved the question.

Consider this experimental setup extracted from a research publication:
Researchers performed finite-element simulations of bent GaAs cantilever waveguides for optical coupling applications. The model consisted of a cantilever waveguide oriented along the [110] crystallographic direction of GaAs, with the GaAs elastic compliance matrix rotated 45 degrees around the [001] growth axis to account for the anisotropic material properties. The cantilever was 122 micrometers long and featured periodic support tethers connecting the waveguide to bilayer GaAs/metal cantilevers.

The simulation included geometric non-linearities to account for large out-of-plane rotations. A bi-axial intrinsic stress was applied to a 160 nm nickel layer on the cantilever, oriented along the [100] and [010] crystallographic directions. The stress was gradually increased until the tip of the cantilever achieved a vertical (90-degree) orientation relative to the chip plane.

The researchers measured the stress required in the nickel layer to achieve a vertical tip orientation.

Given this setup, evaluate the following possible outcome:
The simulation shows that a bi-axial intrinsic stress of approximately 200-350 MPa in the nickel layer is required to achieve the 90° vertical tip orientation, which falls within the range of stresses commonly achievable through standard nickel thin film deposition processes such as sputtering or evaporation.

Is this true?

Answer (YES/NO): NO